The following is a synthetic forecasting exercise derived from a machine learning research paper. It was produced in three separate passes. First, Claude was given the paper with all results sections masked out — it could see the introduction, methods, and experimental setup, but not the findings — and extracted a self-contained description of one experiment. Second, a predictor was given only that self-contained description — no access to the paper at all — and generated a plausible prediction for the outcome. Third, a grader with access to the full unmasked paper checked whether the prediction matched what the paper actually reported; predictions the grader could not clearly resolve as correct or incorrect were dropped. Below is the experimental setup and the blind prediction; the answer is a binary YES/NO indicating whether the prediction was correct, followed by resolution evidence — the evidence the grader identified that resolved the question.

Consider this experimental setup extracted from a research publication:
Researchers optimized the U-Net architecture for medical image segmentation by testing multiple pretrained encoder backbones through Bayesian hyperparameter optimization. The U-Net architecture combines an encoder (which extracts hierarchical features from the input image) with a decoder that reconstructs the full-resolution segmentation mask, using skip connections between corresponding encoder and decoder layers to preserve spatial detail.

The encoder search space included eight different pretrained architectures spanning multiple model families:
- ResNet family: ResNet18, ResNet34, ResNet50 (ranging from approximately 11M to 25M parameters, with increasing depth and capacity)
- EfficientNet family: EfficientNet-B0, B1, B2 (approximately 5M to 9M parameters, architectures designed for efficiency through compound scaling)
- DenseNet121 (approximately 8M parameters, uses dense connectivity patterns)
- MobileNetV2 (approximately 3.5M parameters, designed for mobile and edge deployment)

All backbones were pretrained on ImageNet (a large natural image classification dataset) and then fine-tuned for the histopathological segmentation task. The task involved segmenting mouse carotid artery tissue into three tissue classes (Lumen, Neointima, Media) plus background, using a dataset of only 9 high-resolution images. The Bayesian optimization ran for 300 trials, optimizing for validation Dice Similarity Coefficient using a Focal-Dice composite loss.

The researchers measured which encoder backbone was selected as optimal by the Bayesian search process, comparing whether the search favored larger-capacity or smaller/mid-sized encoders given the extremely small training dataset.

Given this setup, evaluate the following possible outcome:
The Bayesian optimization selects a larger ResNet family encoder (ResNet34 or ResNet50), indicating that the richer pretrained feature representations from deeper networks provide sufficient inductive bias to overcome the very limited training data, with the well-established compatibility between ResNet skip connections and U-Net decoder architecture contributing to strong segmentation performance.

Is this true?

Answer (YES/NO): YES